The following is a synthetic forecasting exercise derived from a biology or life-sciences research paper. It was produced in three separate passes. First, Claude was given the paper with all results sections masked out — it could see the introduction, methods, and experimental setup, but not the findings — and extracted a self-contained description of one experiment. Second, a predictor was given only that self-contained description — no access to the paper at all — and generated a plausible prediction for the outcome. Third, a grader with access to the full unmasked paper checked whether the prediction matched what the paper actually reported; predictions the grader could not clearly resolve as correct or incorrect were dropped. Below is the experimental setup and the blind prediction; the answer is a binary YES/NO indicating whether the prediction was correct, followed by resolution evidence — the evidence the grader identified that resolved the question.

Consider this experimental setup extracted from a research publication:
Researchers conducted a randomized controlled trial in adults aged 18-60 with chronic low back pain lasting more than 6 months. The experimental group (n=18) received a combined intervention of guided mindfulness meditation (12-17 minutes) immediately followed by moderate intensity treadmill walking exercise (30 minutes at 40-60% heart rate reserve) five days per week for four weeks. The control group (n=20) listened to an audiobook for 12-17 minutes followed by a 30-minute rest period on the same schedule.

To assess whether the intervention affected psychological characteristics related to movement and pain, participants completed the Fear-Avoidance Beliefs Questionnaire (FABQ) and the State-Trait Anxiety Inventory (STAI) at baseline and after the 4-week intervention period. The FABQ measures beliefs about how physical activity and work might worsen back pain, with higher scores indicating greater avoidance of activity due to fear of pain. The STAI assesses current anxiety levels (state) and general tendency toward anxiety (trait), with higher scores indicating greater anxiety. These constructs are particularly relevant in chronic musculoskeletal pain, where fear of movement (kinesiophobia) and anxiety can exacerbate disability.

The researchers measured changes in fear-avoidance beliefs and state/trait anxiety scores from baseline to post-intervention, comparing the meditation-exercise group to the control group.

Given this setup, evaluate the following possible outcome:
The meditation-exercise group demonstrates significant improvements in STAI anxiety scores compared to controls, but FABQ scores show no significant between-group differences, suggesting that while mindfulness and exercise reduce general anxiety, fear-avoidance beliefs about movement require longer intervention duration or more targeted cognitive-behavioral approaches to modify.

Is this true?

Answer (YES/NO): NO